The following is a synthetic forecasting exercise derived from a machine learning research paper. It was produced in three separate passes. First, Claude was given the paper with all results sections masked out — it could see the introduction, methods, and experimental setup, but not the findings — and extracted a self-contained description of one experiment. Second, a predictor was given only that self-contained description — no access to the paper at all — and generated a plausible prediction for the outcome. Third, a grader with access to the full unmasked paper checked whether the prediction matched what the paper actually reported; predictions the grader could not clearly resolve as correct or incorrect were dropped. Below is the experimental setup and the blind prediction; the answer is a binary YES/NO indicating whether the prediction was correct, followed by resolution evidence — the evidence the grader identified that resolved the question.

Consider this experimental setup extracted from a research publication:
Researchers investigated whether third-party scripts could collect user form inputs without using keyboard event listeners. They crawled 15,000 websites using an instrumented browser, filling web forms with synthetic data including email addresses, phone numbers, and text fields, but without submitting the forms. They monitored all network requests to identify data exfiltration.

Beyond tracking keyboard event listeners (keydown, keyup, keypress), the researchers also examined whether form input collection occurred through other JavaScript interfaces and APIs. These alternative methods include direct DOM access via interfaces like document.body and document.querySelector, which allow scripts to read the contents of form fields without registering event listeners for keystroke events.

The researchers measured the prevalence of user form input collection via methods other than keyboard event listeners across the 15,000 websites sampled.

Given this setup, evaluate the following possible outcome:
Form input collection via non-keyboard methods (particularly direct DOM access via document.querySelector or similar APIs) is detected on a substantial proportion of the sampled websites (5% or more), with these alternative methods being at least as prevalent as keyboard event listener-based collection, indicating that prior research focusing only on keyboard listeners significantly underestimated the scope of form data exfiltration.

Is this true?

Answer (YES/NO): YES